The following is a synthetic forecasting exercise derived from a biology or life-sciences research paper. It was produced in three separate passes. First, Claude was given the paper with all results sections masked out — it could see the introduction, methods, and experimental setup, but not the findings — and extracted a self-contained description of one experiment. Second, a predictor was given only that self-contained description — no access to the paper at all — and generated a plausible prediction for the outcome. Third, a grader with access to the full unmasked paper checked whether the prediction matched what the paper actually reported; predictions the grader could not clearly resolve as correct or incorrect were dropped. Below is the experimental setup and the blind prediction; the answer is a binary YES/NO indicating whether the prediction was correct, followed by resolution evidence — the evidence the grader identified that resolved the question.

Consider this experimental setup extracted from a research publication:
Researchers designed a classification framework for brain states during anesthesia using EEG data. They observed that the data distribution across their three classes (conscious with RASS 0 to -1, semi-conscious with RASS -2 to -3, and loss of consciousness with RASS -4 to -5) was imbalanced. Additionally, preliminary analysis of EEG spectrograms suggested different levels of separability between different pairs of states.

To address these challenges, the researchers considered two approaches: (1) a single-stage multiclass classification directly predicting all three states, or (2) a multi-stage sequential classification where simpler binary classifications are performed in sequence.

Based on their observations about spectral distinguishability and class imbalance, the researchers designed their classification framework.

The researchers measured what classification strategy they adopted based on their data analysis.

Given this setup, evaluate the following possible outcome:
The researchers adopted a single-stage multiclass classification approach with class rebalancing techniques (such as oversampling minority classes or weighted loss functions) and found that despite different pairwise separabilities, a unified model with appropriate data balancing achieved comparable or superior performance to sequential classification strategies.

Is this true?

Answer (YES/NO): NO